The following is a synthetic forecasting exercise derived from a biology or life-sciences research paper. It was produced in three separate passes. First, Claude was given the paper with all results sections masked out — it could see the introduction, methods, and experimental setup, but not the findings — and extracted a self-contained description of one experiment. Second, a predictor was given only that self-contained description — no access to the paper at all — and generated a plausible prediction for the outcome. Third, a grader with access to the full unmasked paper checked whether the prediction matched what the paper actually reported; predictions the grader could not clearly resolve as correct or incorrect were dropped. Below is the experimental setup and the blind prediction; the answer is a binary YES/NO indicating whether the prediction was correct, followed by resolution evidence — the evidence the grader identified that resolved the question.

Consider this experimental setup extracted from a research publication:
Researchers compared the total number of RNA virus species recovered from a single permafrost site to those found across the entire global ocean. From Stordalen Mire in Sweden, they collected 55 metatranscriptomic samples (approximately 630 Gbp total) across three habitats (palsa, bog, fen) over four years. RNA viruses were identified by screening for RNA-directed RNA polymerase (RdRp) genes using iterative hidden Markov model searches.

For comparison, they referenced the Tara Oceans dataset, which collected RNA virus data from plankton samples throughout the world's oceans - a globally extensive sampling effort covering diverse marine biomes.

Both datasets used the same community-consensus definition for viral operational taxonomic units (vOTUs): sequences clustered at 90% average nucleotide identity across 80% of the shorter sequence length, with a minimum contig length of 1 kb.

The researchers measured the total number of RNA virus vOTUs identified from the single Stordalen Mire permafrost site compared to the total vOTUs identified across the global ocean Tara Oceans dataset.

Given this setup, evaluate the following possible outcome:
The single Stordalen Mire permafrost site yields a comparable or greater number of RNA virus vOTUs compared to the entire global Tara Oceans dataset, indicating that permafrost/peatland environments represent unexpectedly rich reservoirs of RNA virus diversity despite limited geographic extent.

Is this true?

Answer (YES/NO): NO